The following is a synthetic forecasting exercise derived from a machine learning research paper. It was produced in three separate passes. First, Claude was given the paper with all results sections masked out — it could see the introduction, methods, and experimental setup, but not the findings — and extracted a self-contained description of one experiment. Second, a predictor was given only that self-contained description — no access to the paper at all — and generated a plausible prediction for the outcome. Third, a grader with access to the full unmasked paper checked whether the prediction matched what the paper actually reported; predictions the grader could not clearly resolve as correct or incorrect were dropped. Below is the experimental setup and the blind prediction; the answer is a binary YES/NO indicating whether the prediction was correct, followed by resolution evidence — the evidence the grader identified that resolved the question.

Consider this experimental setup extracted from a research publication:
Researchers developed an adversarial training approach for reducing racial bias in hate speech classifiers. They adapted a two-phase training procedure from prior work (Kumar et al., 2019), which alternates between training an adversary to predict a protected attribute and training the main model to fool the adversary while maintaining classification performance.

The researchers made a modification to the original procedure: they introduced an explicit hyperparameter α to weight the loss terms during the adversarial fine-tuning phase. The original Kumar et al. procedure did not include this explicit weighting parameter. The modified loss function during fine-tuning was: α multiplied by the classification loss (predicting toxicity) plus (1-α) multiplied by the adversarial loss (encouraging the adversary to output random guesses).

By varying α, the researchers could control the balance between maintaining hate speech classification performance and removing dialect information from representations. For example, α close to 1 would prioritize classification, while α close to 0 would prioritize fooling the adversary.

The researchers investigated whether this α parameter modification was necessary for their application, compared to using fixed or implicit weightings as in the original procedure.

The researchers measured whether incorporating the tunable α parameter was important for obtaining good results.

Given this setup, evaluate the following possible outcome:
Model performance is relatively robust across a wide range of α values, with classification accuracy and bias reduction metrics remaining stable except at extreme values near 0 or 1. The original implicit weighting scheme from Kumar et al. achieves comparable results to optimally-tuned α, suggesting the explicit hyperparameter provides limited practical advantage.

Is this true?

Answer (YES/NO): NO